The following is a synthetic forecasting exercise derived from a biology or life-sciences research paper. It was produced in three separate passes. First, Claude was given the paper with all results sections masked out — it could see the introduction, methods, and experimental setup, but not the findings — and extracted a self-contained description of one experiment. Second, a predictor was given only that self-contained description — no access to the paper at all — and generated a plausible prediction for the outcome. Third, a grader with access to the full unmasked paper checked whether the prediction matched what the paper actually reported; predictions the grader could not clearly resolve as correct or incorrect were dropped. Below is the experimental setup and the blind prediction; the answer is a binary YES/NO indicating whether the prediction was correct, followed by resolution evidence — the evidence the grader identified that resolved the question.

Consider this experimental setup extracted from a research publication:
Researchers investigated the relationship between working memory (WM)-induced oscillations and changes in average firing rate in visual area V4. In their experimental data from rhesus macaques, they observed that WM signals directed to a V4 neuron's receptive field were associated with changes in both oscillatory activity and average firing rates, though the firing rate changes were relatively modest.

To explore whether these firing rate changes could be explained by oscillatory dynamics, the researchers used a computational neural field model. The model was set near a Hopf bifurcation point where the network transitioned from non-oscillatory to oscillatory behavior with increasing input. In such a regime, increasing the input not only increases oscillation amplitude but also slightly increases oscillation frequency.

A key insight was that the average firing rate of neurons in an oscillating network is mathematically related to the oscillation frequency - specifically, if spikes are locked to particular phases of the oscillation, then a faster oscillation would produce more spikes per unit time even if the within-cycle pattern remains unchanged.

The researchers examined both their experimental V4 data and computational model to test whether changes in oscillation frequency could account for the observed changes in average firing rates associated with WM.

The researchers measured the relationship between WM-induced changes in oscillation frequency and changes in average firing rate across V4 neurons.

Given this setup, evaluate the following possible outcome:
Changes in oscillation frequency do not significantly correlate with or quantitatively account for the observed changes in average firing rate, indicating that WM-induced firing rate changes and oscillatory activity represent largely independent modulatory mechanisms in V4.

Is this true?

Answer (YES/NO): NO